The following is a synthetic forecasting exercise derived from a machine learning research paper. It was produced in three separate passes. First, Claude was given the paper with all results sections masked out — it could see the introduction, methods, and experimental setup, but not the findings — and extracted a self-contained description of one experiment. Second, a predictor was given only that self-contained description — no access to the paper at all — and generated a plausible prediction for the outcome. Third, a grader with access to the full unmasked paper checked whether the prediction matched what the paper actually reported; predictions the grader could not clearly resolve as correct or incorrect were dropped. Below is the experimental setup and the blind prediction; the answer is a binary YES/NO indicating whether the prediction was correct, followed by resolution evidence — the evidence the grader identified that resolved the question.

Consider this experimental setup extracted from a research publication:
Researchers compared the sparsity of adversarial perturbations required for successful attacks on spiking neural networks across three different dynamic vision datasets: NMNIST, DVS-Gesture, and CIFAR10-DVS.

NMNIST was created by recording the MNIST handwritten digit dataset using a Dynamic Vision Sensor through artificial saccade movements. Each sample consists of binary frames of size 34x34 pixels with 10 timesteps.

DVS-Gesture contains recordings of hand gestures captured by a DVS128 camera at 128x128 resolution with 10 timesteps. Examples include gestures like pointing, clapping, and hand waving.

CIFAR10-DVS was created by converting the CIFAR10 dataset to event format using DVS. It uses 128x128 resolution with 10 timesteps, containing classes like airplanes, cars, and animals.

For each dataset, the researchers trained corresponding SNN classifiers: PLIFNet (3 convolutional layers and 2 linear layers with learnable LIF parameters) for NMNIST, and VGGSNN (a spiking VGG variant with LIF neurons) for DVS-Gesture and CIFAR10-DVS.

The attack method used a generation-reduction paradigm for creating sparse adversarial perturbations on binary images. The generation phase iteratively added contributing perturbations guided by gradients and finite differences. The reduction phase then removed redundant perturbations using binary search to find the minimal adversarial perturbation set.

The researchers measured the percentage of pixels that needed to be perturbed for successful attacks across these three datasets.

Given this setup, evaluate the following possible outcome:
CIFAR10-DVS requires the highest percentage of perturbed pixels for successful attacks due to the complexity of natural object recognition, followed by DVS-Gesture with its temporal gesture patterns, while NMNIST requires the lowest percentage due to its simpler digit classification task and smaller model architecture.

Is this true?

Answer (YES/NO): NO